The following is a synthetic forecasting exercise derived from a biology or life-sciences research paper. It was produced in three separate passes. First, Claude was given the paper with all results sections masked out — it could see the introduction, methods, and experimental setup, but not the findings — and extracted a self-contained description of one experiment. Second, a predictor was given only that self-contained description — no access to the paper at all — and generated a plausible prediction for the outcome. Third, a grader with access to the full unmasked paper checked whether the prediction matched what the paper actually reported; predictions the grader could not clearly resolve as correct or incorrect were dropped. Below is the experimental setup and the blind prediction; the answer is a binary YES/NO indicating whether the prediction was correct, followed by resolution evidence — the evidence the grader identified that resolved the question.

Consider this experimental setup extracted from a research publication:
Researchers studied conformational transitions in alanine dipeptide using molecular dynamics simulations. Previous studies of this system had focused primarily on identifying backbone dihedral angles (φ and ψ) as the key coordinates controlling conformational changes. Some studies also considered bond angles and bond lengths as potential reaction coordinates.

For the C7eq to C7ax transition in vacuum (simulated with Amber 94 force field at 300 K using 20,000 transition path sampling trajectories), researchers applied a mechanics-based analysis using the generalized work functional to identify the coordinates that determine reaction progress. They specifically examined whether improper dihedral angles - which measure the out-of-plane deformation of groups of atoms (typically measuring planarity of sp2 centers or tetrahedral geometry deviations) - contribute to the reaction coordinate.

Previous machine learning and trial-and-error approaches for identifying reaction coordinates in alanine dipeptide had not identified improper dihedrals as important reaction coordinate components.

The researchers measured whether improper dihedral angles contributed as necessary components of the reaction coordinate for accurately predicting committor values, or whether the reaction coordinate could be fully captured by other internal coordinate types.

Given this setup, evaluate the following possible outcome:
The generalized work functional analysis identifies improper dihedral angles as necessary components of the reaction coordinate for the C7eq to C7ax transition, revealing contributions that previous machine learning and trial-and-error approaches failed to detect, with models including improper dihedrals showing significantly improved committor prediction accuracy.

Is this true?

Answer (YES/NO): YES